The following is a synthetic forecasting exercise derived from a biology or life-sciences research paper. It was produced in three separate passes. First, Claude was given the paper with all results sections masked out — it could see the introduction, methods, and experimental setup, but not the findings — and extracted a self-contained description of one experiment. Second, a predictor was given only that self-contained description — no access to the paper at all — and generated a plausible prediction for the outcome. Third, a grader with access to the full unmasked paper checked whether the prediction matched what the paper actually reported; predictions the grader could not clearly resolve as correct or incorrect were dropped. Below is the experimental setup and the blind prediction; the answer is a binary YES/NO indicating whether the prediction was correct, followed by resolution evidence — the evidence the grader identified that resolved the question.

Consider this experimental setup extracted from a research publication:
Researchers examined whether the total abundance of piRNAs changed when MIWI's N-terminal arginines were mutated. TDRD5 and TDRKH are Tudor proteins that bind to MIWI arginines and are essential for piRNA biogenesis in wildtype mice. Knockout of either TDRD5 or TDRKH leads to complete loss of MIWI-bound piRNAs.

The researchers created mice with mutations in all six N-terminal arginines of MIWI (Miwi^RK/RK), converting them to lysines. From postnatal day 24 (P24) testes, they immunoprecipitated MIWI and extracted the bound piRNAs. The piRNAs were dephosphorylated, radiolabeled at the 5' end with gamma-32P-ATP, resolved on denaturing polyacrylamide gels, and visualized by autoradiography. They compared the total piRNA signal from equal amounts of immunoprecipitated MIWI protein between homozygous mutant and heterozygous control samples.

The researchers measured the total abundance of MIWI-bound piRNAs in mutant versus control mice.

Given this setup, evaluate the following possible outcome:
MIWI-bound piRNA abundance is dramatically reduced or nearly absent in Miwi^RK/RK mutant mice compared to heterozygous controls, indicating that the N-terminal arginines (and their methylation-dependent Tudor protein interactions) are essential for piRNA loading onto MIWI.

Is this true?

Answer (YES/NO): NO